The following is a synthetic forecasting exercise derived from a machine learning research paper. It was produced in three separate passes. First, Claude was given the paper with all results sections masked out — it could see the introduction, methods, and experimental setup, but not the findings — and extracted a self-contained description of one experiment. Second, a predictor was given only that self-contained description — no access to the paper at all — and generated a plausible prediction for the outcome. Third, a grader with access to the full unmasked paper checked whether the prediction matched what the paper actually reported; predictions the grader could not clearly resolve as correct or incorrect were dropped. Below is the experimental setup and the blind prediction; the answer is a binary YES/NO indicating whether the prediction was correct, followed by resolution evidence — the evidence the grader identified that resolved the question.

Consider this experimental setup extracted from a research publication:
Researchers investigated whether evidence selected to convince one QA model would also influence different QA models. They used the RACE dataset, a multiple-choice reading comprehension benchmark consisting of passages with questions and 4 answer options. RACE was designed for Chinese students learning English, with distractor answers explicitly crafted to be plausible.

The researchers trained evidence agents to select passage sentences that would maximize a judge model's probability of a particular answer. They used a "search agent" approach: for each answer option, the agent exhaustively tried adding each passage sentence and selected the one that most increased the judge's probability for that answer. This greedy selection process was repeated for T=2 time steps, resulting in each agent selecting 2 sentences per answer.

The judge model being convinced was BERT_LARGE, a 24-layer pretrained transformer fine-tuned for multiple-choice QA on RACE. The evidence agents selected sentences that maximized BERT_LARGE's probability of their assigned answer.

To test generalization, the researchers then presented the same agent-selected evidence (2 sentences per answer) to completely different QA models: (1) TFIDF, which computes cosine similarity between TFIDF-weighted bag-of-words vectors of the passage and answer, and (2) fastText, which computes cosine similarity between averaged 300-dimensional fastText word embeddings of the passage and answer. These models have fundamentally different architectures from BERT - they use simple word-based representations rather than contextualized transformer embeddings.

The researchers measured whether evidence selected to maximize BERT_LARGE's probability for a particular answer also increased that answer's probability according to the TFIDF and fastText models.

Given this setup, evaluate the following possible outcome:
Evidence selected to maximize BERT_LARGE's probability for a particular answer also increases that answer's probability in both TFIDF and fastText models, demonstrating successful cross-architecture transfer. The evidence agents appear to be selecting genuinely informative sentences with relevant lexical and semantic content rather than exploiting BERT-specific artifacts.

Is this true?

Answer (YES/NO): YES